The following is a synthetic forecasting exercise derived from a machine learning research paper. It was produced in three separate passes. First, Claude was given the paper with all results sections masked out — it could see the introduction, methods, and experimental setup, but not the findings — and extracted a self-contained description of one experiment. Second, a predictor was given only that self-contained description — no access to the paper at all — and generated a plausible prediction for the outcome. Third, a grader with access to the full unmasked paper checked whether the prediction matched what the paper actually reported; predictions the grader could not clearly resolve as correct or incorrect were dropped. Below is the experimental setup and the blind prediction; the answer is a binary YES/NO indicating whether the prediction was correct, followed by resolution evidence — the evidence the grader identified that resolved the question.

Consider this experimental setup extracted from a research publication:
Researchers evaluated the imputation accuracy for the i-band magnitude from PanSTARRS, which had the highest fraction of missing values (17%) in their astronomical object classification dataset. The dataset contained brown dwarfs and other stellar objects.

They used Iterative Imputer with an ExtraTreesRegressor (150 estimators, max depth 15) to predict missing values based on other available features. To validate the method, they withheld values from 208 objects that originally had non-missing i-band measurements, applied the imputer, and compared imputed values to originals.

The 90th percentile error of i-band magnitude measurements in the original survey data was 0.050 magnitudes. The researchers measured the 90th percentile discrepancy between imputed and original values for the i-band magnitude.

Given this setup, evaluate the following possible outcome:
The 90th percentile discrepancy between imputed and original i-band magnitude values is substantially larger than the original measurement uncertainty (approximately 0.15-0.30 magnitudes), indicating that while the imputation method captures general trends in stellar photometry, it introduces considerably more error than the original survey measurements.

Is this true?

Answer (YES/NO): NO